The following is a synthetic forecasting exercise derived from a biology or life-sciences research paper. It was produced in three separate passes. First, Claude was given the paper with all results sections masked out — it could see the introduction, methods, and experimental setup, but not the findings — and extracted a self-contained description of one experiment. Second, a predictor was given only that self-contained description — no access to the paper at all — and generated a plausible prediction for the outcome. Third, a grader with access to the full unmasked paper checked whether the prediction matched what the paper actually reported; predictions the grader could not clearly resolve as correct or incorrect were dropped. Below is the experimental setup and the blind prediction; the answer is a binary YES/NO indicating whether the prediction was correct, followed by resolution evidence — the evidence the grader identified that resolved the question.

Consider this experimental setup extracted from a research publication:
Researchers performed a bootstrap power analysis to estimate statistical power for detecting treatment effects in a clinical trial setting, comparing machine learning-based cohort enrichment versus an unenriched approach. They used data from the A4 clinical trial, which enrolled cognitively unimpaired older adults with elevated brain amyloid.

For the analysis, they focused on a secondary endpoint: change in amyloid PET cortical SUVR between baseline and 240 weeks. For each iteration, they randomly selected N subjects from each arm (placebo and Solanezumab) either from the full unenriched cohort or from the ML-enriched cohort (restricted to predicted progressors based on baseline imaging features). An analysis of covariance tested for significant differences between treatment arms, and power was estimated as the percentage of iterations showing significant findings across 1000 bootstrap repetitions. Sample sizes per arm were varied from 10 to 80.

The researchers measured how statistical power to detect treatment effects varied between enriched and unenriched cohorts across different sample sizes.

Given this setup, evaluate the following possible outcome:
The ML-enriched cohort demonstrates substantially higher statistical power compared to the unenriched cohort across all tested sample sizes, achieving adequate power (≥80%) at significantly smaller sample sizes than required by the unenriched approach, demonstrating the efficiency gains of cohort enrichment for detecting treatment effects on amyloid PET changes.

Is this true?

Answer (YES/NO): NO